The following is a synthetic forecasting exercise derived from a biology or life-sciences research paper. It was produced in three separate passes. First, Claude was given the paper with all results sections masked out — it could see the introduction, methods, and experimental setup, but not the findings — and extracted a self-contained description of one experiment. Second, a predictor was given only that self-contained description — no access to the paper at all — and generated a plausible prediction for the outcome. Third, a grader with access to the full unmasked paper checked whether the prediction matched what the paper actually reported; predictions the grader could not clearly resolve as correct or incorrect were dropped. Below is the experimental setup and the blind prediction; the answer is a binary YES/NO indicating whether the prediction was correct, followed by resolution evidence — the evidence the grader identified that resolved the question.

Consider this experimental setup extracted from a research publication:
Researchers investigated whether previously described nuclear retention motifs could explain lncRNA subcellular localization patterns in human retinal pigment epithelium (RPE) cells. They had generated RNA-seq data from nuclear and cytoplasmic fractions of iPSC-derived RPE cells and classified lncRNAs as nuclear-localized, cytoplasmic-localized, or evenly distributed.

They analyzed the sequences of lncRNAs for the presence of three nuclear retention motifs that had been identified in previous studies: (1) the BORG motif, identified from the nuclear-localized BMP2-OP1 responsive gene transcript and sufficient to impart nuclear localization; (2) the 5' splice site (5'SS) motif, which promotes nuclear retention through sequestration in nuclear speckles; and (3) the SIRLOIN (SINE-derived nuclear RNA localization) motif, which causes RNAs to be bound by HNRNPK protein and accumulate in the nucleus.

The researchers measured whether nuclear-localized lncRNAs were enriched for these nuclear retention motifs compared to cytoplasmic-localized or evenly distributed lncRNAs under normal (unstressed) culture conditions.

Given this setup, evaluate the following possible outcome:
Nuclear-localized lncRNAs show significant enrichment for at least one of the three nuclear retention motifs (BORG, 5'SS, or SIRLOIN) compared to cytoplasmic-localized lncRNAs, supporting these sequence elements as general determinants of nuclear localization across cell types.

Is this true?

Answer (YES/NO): YES